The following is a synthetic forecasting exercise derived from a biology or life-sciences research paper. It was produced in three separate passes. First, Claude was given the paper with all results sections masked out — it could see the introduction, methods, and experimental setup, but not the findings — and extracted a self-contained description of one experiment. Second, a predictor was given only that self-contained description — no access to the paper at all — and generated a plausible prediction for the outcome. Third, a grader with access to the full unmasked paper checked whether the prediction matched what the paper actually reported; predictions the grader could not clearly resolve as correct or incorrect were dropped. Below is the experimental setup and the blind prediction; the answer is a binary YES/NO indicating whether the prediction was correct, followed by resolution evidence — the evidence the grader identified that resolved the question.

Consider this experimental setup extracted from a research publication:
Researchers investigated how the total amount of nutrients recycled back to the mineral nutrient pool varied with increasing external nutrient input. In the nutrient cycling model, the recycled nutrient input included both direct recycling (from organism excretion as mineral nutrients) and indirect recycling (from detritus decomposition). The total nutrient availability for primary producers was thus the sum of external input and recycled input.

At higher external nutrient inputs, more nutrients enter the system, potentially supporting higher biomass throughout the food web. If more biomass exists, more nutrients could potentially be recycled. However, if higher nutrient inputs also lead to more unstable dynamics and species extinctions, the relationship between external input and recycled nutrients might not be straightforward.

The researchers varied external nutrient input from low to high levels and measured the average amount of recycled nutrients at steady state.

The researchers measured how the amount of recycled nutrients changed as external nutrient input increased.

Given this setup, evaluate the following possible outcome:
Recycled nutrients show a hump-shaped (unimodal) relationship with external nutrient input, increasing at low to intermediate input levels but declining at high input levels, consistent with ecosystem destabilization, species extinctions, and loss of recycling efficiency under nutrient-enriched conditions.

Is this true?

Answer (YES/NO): NO